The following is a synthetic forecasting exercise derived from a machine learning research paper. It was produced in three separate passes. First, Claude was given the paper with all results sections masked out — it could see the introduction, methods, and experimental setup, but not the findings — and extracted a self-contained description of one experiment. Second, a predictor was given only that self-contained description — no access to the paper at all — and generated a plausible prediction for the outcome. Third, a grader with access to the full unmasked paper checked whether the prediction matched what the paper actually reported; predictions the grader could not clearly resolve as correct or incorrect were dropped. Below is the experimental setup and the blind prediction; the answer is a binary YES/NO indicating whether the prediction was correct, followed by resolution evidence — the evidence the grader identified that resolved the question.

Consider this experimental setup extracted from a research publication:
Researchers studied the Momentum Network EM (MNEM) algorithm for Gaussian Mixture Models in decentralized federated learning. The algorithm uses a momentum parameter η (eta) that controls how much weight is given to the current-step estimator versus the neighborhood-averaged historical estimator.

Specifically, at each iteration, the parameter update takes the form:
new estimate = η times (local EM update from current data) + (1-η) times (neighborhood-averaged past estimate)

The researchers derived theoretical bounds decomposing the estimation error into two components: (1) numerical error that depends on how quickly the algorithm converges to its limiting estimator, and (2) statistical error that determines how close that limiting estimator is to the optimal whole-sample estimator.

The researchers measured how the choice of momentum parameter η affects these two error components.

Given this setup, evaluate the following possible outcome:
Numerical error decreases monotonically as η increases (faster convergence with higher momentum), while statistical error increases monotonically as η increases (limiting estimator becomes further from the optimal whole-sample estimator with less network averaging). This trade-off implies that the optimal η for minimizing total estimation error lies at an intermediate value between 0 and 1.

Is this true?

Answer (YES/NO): NO